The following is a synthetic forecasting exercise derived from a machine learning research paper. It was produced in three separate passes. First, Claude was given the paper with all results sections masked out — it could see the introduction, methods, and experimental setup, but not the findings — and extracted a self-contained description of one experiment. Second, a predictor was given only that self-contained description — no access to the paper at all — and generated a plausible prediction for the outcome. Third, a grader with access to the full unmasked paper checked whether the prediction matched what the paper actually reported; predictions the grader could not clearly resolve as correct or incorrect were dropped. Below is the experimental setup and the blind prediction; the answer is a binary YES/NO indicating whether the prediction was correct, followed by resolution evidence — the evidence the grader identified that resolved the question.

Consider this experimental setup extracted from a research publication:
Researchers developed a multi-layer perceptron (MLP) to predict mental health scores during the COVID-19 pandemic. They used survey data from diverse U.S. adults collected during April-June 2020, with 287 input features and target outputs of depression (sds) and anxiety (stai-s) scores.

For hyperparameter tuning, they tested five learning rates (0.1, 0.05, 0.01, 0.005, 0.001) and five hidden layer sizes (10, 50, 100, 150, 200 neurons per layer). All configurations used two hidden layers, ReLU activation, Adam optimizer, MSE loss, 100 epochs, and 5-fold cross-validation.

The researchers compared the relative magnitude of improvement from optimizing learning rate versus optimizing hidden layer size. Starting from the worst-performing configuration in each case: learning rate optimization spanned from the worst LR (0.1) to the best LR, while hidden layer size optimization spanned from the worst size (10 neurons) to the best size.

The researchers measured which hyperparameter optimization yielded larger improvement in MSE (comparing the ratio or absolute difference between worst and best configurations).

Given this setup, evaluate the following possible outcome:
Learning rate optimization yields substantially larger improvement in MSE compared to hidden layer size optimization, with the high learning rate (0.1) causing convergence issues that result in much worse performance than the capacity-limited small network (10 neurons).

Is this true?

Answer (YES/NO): YES